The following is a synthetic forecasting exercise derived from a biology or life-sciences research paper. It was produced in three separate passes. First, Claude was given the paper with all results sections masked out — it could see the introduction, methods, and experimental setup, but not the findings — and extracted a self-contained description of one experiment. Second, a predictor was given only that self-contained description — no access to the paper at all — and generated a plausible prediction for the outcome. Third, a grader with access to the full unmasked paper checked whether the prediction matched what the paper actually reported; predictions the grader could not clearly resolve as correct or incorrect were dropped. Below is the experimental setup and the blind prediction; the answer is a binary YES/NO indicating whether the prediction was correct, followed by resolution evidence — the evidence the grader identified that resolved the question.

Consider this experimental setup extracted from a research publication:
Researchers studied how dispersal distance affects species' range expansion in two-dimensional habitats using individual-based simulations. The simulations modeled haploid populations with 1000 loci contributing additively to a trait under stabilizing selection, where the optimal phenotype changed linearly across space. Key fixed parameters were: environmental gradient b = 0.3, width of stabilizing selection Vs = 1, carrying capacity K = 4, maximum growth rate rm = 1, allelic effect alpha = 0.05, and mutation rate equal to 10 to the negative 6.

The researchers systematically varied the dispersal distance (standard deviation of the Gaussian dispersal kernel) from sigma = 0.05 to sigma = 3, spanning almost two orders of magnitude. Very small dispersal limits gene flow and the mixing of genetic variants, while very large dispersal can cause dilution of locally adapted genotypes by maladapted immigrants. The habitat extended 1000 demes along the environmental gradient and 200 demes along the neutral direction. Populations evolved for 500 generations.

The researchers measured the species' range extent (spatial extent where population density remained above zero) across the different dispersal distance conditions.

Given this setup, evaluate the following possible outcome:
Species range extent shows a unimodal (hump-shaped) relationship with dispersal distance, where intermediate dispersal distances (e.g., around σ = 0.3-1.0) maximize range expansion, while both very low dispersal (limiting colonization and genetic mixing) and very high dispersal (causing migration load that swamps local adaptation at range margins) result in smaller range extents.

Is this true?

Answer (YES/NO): NO